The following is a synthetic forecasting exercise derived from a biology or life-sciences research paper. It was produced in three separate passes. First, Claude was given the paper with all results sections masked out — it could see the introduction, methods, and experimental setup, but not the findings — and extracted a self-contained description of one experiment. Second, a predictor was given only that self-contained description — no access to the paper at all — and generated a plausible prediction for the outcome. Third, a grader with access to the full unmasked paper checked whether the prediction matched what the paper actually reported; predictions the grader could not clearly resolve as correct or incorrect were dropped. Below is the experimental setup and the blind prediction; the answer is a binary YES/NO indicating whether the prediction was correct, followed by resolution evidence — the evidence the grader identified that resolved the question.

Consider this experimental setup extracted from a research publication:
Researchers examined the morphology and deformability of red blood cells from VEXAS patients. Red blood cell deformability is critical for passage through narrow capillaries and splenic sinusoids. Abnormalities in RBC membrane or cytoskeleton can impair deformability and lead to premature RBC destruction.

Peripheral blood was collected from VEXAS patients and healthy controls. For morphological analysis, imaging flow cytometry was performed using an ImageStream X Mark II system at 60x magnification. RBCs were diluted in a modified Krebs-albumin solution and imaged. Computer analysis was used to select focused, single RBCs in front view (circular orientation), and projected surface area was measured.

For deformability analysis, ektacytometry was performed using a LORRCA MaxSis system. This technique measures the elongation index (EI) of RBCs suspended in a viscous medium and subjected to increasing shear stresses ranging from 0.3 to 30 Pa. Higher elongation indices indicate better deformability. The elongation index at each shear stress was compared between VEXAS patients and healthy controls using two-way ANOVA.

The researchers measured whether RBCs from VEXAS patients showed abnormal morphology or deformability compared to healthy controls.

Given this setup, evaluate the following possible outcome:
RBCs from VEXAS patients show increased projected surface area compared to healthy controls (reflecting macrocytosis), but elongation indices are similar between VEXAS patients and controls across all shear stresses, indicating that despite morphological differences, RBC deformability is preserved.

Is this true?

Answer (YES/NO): NO